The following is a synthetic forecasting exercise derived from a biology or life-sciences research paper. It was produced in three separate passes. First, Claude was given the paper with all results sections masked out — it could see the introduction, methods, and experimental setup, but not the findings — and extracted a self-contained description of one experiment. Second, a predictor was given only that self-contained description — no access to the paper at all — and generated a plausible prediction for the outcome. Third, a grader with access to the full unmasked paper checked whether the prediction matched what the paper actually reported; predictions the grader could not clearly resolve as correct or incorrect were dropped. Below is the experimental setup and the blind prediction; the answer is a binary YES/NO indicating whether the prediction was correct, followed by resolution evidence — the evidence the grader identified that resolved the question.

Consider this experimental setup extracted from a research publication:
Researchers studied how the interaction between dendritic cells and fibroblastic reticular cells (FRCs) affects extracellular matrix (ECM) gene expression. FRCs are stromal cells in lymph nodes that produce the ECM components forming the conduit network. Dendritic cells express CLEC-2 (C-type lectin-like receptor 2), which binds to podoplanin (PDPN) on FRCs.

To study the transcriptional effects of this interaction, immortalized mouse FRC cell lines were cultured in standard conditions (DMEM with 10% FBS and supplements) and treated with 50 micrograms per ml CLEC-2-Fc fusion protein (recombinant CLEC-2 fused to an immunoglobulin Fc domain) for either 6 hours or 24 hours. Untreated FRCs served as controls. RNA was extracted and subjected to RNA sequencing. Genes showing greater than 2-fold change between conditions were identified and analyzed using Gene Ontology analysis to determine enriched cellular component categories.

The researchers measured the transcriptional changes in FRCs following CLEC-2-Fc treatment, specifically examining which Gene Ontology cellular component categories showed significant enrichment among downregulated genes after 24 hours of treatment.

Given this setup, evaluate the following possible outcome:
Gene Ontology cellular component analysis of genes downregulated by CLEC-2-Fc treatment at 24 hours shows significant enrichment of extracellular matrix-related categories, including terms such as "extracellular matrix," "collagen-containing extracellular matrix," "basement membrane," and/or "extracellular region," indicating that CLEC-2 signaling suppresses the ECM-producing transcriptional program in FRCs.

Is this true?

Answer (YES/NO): NO